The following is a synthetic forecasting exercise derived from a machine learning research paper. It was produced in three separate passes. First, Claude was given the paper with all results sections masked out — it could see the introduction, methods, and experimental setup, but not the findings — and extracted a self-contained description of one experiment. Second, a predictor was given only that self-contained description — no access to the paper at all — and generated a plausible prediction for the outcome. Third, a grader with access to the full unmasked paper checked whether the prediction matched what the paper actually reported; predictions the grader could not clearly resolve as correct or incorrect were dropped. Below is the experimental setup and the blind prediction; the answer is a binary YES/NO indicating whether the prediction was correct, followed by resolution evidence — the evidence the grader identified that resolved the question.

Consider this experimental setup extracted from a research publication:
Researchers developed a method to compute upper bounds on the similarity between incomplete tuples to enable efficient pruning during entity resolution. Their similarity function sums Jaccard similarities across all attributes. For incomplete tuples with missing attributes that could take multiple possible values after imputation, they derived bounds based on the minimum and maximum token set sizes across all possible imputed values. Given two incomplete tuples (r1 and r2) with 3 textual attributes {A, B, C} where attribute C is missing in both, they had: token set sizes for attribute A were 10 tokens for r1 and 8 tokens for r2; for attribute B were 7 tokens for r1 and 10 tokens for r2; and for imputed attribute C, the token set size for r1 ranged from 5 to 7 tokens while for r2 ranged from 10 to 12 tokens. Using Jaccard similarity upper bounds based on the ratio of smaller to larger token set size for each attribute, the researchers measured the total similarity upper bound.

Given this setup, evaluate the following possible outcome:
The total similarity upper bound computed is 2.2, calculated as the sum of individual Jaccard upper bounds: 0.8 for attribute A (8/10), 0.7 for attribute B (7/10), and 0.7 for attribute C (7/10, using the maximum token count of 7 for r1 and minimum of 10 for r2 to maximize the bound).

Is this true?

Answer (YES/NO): YES